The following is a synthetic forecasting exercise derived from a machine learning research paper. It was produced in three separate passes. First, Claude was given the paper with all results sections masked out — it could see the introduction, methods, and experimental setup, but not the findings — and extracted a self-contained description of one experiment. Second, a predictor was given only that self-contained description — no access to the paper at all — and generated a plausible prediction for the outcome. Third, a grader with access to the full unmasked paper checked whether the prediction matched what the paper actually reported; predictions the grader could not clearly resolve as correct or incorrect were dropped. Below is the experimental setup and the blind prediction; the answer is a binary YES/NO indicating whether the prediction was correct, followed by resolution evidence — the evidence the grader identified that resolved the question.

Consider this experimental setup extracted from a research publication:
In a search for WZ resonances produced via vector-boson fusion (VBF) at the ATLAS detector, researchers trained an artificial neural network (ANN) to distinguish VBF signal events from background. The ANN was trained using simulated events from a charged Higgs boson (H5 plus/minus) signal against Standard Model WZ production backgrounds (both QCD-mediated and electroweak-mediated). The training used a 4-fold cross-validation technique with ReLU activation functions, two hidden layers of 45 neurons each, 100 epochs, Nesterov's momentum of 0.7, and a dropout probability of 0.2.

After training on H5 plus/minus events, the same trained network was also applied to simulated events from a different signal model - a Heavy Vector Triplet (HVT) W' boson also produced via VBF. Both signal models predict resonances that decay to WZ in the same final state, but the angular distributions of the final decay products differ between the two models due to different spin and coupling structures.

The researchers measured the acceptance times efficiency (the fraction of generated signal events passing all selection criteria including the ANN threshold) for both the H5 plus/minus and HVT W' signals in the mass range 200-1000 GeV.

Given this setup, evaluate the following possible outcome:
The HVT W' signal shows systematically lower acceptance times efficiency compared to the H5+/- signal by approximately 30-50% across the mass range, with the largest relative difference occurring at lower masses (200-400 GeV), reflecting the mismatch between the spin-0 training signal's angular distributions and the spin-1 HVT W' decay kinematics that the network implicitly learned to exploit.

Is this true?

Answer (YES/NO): NO